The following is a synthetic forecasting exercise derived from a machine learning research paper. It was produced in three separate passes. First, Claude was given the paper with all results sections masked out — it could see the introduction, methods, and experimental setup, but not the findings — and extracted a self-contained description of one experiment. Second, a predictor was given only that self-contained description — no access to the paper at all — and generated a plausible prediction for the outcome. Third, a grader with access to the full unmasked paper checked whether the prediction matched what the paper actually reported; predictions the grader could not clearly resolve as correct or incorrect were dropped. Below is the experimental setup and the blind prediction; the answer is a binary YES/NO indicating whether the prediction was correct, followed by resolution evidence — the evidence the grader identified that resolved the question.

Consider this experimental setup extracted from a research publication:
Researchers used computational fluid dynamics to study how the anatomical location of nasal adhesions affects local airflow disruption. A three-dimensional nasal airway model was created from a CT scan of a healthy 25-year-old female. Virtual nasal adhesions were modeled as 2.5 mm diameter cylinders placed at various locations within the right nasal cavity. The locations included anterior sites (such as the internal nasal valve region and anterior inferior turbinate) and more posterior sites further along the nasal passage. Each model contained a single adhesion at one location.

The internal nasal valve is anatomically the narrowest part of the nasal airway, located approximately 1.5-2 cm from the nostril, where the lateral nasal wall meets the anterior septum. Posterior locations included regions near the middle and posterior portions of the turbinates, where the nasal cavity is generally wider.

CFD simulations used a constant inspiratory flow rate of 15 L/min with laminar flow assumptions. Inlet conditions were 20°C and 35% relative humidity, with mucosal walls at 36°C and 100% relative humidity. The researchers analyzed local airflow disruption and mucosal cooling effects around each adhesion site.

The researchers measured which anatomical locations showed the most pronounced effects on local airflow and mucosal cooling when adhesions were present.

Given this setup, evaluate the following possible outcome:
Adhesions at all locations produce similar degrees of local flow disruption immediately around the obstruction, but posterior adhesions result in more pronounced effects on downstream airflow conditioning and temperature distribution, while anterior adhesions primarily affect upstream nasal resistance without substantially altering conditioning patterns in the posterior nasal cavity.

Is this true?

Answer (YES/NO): NO